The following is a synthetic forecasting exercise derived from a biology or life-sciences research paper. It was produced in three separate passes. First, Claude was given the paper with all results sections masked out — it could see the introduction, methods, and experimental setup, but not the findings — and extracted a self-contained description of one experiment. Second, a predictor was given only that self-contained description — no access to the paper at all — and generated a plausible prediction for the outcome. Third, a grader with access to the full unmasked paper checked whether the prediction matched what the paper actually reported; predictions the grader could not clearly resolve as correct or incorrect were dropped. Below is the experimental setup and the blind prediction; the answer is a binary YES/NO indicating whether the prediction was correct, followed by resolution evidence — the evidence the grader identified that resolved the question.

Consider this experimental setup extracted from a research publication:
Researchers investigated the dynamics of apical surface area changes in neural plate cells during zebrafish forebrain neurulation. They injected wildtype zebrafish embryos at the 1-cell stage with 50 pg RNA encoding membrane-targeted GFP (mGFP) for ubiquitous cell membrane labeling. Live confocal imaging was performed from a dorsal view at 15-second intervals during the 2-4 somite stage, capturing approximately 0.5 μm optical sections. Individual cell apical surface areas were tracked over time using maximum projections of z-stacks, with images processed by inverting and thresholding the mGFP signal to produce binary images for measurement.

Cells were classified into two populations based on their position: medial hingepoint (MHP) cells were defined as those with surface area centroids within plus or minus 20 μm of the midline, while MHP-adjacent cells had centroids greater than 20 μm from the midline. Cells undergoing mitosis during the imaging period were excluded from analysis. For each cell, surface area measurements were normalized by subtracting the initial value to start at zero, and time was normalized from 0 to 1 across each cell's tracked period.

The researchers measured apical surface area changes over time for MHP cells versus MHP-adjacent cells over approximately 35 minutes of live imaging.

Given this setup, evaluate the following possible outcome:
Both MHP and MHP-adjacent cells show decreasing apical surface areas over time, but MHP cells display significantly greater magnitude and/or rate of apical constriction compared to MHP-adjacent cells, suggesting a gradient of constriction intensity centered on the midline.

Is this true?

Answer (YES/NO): YES